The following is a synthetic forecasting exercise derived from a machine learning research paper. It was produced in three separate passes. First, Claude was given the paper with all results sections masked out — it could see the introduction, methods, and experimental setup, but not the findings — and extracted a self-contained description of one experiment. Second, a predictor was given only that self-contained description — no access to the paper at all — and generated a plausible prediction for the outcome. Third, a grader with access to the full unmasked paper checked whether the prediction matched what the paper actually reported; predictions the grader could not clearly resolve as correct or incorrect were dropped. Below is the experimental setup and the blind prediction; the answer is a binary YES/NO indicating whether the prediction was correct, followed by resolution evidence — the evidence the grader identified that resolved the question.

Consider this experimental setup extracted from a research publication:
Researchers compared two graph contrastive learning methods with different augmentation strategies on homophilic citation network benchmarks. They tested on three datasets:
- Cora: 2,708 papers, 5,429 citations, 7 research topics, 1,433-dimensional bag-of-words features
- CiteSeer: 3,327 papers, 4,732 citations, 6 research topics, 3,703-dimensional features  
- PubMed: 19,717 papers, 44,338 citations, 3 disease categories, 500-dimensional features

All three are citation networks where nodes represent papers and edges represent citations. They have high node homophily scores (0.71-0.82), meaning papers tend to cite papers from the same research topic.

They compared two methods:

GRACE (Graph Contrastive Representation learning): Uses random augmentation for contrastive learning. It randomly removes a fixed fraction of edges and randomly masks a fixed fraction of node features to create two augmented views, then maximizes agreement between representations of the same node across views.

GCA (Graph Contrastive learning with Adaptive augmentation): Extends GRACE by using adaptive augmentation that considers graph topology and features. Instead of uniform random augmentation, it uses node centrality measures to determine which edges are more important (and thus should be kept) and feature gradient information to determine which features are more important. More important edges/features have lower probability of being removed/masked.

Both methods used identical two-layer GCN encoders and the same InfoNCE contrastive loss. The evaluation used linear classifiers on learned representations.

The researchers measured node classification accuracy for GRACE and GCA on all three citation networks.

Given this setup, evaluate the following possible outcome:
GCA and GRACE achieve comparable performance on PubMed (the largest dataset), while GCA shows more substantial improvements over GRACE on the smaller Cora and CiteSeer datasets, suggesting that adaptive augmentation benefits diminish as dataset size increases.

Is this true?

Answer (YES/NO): NO